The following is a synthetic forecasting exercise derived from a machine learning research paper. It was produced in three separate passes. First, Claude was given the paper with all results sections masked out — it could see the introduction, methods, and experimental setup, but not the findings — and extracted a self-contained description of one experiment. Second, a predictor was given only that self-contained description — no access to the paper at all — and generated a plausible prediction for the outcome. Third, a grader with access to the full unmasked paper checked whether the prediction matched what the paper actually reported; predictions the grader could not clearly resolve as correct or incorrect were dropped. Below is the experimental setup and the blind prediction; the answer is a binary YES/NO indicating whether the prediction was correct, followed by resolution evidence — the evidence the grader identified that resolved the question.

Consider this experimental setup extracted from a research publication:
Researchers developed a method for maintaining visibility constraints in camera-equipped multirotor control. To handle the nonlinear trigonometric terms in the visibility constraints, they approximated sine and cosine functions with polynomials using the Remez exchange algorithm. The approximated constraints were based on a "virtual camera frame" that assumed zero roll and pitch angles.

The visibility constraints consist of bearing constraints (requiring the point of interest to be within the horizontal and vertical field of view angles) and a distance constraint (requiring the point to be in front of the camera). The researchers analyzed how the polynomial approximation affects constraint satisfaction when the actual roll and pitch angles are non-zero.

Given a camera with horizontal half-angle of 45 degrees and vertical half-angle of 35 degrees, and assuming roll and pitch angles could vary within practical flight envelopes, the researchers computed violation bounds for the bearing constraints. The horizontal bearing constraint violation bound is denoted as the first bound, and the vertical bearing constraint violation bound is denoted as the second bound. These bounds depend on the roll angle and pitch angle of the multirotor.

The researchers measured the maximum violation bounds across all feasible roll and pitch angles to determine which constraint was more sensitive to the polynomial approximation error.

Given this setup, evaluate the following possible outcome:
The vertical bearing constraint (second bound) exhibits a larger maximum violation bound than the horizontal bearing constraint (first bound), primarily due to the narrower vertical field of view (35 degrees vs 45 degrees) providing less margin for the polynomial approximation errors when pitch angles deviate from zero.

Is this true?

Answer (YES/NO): YES